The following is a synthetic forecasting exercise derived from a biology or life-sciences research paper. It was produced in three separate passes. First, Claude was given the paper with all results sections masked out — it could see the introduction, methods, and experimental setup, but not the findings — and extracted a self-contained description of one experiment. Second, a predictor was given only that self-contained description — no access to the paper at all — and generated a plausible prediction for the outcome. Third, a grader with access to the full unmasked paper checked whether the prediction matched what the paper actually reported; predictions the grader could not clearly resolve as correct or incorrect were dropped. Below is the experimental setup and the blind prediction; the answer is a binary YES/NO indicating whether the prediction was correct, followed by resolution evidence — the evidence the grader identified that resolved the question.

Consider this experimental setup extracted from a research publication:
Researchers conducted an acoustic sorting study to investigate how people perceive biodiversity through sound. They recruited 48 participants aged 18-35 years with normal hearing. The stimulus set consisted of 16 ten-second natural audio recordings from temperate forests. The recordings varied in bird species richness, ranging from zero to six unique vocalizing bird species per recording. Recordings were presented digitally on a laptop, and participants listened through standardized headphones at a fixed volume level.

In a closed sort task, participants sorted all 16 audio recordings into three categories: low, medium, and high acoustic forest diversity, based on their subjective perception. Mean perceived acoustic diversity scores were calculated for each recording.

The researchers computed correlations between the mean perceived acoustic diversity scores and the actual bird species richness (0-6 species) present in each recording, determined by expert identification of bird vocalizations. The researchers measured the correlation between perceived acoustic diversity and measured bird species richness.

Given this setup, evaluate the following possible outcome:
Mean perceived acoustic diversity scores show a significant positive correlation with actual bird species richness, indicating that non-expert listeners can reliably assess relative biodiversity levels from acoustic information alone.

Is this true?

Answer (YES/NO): YES